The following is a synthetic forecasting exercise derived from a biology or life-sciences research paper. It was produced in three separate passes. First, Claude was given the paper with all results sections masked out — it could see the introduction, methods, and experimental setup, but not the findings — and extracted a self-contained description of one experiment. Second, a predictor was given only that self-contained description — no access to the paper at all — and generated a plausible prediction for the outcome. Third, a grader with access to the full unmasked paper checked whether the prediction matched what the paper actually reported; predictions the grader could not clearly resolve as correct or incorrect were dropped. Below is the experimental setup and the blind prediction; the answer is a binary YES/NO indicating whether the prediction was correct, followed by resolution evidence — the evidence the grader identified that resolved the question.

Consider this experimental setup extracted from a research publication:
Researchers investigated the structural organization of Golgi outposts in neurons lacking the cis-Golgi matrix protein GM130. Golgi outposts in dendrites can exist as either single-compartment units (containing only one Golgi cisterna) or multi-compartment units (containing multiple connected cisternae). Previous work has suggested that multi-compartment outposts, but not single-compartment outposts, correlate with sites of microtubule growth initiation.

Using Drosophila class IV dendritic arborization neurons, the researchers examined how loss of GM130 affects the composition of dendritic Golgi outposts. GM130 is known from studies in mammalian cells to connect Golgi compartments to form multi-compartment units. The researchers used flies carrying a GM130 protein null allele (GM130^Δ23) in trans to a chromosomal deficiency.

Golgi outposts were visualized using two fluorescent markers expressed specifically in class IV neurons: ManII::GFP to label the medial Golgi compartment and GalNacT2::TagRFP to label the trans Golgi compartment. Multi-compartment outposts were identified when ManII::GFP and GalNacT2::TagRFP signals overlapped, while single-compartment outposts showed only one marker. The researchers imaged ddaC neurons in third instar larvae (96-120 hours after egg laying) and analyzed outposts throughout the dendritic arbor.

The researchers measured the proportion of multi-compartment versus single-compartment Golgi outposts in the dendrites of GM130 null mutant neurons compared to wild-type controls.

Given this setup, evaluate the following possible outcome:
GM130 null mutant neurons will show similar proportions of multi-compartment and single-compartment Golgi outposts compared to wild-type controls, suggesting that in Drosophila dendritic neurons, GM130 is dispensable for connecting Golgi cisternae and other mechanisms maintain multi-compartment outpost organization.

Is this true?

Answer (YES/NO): NO